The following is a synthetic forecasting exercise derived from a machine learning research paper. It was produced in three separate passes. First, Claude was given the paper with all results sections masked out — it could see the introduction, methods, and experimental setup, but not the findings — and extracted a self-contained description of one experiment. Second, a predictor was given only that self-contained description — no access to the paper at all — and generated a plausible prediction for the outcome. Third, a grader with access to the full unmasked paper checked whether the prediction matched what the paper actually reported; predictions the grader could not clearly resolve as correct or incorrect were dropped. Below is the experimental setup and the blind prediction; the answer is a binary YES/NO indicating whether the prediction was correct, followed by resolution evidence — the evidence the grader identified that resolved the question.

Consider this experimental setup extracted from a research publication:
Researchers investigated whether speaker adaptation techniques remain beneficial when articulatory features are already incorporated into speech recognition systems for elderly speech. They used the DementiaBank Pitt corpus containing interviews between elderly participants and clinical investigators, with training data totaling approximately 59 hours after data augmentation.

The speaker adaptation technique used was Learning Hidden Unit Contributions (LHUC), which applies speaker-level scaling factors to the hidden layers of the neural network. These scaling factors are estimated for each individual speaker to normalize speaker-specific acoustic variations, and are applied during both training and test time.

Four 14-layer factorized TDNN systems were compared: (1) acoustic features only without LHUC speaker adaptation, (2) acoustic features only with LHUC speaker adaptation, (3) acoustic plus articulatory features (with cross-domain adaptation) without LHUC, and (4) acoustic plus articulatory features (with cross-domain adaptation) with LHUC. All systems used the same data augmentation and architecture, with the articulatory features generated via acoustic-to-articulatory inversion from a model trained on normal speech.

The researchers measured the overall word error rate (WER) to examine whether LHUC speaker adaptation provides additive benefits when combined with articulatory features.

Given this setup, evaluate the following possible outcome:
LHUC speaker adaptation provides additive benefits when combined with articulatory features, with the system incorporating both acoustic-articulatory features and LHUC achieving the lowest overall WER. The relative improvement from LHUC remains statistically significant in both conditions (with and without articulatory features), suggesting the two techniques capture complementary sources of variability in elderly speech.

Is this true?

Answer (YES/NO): NO